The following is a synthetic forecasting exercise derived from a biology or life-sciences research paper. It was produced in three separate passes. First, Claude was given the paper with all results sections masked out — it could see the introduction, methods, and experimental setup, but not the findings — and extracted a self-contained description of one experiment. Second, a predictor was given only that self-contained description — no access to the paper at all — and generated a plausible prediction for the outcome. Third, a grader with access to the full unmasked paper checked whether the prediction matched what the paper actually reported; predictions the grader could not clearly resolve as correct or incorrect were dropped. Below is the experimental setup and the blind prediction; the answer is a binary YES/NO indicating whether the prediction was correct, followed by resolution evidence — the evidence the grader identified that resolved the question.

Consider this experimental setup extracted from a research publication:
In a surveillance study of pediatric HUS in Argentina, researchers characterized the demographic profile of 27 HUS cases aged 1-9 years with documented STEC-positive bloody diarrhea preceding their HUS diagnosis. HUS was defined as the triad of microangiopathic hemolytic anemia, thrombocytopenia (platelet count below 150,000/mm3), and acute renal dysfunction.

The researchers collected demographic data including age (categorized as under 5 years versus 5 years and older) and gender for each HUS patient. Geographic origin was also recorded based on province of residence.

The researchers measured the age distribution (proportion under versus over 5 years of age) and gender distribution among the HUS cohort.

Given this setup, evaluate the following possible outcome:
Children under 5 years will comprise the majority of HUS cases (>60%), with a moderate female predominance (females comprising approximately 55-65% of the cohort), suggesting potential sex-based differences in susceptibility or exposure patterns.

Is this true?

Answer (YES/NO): NO